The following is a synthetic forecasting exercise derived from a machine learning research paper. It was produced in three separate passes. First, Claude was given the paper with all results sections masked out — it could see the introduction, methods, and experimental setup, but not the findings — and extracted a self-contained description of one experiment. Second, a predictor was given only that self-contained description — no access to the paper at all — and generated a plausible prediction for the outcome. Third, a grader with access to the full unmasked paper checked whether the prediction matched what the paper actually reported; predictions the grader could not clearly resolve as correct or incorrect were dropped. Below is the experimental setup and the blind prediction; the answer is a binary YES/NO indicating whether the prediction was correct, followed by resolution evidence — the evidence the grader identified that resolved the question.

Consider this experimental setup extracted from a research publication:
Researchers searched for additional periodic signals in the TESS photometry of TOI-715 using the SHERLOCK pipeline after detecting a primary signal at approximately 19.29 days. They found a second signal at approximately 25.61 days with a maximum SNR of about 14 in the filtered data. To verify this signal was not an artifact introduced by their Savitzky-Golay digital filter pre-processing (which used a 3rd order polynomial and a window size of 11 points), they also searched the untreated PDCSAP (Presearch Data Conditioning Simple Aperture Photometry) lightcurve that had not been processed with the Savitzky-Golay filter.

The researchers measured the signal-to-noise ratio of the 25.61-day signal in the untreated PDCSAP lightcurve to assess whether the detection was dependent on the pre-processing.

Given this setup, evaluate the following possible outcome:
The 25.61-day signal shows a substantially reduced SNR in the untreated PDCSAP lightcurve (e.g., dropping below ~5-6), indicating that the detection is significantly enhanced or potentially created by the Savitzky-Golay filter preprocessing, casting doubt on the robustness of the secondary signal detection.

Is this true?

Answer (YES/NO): NO